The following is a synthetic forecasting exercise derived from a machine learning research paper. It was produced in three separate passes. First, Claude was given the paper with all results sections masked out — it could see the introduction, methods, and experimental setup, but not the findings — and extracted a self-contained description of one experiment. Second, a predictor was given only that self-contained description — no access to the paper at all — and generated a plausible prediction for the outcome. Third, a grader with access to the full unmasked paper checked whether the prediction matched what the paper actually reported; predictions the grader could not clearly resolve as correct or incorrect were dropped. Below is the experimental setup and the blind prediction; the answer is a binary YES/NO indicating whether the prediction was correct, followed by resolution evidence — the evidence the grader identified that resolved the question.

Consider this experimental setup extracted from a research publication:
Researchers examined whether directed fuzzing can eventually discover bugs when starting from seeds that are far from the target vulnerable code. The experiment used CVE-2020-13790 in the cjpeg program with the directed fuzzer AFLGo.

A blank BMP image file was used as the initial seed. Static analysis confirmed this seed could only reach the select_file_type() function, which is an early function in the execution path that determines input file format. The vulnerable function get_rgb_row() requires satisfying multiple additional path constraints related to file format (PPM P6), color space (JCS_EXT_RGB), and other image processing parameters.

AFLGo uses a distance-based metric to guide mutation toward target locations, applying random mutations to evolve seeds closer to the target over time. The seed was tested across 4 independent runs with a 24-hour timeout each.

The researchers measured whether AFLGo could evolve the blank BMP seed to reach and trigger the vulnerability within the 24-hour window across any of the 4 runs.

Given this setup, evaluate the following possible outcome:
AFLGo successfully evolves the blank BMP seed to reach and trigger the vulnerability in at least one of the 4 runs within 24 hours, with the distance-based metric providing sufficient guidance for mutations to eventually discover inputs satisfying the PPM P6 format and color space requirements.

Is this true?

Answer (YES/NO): NO